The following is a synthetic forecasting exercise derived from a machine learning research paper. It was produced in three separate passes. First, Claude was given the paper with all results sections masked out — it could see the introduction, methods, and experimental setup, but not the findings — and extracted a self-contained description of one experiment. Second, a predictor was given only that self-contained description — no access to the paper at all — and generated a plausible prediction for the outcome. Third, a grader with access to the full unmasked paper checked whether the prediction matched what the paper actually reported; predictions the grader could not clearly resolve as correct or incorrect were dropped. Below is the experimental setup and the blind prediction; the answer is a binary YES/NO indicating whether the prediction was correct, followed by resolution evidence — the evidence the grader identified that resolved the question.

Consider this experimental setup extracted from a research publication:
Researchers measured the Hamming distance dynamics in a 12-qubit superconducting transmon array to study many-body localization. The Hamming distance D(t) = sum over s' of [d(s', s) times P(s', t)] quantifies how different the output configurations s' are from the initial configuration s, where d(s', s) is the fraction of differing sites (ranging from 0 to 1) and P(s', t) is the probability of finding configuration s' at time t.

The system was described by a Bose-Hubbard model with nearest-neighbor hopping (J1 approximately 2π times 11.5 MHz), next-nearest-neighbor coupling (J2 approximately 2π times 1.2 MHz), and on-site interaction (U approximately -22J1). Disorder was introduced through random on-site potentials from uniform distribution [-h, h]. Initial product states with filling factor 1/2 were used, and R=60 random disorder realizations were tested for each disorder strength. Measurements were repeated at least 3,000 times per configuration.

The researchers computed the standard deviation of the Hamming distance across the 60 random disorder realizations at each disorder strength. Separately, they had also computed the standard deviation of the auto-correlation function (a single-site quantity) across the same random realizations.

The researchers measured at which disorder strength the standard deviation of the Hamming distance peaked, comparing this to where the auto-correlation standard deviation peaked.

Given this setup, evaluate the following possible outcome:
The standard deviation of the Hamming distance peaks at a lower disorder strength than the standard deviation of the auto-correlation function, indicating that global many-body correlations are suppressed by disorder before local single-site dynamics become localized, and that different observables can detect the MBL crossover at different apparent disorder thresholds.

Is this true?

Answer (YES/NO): NO